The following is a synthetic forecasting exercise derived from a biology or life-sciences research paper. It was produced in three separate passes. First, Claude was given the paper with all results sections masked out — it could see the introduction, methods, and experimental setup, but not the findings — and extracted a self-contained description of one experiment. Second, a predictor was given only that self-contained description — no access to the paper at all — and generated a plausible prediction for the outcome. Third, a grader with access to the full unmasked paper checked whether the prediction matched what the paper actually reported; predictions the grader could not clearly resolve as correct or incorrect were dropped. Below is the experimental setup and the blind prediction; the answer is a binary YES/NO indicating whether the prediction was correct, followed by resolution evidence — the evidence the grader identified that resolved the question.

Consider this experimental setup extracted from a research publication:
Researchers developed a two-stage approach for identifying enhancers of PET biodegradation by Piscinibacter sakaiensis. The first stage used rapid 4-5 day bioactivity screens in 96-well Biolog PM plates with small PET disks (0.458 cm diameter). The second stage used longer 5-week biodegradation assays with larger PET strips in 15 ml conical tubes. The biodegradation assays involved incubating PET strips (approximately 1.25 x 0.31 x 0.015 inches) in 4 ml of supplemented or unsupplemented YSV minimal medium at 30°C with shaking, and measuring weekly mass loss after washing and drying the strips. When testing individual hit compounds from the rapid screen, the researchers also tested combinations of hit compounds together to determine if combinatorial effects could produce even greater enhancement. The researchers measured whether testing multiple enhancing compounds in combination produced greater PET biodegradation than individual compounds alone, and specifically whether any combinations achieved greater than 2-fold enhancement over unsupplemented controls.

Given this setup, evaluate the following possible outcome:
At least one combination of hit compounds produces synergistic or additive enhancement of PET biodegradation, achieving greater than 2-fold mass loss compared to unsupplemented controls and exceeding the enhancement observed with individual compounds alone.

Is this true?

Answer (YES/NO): YES